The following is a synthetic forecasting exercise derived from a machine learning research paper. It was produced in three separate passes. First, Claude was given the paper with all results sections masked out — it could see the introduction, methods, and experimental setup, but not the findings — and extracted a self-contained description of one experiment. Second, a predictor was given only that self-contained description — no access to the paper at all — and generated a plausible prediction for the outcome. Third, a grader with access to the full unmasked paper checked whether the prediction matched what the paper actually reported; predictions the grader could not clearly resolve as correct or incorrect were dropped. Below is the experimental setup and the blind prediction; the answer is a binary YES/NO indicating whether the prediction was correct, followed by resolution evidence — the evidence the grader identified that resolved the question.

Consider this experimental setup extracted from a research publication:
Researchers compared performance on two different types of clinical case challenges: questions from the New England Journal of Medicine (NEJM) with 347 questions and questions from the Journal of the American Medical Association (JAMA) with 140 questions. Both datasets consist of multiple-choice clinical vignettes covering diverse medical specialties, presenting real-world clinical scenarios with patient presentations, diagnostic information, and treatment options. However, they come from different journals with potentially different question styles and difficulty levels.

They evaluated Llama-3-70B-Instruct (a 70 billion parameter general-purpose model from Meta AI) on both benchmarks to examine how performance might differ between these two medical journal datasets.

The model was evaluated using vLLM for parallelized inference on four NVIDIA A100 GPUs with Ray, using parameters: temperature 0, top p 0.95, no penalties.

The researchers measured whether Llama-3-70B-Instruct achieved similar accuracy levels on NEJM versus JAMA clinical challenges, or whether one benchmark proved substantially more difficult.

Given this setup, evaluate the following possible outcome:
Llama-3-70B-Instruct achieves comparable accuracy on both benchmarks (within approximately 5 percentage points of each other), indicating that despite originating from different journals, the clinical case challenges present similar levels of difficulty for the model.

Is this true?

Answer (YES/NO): NO